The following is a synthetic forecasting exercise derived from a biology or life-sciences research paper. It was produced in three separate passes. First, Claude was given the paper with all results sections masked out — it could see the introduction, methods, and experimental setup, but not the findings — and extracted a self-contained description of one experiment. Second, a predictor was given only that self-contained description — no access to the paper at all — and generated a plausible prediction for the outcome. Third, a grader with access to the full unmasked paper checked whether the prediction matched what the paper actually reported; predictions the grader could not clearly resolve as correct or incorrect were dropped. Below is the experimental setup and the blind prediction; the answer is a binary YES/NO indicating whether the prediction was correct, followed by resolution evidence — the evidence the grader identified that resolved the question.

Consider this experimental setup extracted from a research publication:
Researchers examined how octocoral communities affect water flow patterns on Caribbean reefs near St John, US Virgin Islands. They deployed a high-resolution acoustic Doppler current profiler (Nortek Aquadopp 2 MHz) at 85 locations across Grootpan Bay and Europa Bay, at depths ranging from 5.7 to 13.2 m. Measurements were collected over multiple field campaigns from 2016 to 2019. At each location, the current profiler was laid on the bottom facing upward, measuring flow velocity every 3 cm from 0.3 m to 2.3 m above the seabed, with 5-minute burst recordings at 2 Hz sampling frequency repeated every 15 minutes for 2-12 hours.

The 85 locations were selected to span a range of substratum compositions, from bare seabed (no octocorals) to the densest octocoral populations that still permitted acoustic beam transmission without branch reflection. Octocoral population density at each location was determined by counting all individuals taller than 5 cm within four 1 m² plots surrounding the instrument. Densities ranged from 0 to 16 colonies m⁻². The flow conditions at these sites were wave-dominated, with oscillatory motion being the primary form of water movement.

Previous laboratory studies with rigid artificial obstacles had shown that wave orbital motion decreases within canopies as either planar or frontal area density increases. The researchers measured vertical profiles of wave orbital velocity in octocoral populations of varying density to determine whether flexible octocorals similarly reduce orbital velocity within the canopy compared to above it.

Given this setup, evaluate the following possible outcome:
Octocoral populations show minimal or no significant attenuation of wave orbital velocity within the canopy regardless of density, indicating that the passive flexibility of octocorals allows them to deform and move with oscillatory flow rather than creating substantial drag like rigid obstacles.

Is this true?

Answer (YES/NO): YES